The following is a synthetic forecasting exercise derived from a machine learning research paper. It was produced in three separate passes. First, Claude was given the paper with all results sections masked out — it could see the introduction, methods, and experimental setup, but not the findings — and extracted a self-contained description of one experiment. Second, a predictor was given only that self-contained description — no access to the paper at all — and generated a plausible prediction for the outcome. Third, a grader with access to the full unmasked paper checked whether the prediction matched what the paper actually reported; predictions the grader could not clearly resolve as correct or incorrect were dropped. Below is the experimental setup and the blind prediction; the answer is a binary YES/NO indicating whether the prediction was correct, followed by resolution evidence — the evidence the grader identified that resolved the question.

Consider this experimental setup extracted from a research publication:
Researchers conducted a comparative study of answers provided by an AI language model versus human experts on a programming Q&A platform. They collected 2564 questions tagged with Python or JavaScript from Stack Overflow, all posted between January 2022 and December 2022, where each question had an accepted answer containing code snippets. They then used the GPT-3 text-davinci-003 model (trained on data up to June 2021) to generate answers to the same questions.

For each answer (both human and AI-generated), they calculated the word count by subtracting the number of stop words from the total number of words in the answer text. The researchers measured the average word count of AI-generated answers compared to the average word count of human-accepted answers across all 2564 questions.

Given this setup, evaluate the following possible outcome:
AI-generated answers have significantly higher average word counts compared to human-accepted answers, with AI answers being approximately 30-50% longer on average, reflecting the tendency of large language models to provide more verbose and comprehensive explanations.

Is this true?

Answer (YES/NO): NO